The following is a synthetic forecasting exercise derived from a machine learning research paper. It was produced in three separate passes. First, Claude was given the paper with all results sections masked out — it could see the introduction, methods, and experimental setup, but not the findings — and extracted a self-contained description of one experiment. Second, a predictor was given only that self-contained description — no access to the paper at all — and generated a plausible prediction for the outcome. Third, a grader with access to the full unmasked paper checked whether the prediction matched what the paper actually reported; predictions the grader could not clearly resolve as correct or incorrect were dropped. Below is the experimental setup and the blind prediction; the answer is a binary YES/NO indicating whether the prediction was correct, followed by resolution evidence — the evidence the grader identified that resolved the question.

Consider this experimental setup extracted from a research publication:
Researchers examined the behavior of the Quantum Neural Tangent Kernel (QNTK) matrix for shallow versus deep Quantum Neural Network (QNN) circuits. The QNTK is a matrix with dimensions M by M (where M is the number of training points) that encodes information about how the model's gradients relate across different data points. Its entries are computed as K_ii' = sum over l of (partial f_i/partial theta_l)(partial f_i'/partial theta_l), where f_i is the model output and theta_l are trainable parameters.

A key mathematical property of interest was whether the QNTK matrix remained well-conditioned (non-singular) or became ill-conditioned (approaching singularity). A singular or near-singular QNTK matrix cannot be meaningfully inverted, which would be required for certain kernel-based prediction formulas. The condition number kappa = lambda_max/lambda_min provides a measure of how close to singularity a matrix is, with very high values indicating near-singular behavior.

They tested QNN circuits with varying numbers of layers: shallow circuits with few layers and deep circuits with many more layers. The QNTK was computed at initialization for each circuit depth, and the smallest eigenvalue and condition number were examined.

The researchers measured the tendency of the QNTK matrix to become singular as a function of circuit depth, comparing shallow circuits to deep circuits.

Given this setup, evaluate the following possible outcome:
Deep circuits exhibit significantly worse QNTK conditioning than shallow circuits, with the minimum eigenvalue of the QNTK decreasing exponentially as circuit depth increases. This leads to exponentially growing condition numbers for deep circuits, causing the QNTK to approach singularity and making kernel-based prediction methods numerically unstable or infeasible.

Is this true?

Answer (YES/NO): NO